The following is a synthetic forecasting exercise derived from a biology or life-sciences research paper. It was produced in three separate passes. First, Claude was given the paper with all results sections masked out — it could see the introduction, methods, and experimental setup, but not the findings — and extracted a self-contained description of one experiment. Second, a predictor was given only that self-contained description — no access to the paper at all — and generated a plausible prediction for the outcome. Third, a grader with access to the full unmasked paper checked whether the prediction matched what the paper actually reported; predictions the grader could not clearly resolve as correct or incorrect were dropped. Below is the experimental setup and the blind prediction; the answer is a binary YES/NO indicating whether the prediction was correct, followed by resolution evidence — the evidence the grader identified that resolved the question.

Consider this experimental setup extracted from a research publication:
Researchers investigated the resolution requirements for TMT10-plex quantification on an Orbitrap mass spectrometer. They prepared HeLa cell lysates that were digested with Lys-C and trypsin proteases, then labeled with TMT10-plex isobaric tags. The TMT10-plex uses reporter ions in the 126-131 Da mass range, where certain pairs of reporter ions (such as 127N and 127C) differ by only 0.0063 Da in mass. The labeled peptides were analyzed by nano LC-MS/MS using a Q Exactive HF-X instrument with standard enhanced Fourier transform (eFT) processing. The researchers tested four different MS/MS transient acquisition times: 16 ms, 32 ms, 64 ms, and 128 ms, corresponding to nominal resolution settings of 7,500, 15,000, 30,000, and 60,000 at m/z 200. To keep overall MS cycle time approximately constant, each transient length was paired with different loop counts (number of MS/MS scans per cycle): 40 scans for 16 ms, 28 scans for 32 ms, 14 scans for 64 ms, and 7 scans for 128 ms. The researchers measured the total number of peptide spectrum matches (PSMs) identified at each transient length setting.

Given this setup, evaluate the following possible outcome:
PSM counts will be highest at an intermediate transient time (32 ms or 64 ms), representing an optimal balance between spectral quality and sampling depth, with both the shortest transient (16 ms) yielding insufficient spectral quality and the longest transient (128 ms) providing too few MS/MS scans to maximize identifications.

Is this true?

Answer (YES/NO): NO